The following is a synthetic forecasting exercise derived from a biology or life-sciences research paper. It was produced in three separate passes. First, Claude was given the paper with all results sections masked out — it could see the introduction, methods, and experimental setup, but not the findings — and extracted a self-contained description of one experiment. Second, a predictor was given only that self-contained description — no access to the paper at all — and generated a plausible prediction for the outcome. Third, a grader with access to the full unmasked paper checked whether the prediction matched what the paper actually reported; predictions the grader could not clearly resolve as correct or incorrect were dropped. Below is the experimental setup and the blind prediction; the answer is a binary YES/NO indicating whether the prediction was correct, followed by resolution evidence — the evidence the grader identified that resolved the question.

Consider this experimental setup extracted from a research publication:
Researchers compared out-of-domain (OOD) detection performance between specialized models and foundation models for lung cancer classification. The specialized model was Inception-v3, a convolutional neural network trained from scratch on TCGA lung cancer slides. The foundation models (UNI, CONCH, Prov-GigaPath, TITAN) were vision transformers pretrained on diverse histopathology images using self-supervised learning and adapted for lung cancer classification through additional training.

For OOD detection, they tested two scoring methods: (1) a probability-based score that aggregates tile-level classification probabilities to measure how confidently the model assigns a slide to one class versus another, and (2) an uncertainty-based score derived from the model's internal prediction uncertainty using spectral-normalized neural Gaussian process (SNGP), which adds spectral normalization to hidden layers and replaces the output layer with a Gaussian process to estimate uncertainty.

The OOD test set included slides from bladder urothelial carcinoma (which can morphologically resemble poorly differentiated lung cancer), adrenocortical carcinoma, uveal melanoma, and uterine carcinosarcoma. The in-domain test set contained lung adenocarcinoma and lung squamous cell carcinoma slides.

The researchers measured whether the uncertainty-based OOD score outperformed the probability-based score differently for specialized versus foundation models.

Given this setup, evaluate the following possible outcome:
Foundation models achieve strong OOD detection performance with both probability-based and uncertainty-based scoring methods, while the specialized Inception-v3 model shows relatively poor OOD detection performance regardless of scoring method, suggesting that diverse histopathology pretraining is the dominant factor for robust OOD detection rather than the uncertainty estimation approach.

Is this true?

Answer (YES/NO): NO